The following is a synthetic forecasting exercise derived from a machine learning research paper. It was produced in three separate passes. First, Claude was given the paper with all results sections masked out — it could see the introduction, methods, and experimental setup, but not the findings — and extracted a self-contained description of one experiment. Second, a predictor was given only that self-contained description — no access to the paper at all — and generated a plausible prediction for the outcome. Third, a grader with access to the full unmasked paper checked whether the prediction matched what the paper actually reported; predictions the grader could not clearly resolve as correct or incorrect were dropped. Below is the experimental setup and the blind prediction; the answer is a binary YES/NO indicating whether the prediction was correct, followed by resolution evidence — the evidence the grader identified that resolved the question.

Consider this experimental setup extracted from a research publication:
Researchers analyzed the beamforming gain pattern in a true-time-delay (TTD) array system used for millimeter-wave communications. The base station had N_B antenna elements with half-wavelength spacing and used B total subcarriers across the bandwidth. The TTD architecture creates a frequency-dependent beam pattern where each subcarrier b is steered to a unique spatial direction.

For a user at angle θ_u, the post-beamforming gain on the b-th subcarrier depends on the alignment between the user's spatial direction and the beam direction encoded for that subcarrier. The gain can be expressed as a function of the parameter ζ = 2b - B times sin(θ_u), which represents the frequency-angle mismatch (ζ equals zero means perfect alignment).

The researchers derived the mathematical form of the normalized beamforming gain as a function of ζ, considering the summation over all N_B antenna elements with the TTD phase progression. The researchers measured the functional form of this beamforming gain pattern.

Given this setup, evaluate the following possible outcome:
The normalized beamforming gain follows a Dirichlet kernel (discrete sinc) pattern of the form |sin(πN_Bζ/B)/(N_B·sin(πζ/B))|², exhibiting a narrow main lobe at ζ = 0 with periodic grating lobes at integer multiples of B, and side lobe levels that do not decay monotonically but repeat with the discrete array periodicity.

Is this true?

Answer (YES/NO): NO